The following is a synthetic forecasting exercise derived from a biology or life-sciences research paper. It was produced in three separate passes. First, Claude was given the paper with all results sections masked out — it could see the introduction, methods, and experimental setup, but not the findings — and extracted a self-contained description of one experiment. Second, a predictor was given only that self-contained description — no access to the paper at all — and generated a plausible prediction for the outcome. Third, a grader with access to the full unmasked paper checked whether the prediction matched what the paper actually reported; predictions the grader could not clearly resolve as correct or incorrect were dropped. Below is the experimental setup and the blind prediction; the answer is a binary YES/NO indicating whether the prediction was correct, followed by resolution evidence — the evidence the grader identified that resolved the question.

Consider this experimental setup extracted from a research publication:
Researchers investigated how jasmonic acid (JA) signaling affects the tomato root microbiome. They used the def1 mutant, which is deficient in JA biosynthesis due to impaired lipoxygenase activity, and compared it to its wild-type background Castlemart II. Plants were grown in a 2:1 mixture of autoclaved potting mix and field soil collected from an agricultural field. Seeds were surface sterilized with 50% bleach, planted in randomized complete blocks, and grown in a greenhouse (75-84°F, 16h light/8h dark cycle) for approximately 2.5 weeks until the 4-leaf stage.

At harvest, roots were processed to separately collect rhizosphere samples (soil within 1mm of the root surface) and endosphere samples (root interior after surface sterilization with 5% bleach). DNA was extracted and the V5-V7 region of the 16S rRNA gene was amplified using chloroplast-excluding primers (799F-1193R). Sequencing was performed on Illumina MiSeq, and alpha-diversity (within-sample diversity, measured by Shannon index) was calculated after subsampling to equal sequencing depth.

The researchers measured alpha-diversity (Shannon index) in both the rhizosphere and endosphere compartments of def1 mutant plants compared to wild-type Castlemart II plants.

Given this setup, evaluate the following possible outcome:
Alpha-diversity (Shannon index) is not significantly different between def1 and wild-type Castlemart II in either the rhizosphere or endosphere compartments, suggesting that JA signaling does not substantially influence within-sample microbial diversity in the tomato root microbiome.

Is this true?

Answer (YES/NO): YES